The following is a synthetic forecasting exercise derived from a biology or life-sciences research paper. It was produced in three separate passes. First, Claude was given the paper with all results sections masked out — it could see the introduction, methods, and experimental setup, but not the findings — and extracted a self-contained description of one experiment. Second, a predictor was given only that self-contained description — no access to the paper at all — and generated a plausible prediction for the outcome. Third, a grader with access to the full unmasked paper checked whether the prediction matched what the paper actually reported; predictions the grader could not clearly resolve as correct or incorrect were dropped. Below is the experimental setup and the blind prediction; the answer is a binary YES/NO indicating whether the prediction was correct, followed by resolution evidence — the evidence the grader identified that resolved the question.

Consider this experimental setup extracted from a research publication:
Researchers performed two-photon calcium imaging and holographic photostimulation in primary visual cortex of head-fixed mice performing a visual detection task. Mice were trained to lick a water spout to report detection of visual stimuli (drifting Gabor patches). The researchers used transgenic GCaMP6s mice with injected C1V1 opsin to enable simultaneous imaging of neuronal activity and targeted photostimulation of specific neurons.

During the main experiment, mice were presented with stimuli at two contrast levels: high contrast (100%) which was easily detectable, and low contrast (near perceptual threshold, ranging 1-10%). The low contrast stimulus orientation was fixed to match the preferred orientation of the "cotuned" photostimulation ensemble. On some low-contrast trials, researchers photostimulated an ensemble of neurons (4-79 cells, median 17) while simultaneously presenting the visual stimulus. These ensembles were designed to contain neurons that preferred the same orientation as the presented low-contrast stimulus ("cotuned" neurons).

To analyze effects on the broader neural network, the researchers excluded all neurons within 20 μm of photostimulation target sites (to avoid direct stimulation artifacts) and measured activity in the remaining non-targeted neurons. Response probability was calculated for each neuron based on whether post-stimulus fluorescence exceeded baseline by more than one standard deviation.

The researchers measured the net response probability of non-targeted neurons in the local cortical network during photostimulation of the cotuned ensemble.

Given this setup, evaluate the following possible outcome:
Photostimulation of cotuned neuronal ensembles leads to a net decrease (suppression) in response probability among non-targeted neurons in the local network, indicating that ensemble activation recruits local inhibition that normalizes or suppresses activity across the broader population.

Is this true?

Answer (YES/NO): YES